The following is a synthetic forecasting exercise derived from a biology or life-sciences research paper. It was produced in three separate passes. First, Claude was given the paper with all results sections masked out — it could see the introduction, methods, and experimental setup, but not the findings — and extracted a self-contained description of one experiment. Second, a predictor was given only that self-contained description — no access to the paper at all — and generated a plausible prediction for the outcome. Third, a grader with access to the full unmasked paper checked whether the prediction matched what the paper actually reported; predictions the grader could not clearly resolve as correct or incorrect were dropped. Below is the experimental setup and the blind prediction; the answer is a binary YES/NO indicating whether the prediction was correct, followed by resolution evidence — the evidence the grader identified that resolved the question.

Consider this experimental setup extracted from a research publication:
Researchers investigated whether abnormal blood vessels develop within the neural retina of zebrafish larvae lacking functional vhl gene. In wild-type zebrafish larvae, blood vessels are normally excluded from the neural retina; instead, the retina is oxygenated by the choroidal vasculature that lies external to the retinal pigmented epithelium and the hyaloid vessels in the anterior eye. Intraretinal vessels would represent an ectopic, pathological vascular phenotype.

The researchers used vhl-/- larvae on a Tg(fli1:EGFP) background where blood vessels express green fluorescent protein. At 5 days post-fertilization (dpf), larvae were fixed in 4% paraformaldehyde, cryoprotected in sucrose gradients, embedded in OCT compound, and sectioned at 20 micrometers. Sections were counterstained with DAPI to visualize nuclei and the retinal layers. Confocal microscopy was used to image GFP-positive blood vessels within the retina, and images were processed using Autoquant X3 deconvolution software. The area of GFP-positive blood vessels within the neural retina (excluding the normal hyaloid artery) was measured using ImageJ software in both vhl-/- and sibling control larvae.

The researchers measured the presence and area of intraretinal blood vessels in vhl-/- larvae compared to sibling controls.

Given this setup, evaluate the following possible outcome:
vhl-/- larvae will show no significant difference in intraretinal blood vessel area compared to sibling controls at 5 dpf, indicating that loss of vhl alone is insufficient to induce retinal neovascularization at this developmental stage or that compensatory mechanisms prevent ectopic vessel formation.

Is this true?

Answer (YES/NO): NO